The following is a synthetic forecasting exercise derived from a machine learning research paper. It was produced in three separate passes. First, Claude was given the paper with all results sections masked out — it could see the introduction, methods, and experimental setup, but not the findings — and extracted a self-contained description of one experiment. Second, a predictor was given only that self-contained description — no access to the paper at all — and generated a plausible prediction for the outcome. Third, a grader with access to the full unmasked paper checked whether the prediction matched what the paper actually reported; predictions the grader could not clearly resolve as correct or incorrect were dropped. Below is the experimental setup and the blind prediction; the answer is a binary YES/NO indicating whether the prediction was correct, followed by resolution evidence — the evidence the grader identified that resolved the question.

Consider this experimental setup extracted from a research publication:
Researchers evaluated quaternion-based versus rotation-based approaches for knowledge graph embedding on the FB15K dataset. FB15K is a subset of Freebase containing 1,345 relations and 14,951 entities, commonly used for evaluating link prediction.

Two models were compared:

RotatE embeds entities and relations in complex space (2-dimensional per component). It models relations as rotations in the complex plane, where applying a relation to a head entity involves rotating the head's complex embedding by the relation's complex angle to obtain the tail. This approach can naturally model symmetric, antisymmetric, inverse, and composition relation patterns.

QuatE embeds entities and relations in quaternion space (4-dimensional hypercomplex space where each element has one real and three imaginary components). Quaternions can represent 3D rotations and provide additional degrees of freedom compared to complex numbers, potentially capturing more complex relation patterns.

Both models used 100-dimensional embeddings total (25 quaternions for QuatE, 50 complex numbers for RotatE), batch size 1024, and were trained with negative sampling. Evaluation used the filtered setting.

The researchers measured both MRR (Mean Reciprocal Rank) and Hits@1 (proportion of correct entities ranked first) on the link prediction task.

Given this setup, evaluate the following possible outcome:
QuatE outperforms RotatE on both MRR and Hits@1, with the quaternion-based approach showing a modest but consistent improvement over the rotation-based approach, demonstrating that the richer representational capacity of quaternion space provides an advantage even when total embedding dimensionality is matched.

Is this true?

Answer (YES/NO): NO